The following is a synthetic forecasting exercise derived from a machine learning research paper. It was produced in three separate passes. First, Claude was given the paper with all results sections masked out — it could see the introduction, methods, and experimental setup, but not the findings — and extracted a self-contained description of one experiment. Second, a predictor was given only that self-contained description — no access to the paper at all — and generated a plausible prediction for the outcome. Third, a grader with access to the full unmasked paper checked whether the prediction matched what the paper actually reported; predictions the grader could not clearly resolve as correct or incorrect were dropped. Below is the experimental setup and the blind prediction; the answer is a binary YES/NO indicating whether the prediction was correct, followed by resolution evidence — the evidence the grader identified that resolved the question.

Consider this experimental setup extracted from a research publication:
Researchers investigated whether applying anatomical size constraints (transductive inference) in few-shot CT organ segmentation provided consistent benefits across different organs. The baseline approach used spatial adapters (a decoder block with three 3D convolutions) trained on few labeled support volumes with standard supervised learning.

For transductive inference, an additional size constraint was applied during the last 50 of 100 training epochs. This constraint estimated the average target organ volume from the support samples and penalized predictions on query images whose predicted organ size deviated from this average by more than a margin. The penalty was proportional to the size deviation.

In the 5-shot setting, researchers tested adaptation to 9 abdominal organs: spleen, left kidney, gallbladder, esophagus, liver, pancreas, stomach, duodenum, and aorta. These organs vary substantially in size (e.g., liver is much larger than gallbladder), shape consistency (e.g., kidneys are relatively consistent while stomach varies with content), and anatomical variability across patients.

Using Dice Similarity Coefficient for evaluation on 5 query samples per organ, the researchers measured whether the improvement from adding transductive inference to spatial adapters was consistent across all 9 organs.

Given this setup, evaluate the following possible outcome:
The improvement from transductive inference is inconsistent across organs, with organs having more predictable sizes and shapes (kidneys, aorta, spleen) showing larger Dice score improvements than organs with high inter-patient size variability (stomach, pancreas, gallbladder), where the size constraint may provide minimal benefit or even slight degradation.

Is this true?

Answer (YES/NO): NO